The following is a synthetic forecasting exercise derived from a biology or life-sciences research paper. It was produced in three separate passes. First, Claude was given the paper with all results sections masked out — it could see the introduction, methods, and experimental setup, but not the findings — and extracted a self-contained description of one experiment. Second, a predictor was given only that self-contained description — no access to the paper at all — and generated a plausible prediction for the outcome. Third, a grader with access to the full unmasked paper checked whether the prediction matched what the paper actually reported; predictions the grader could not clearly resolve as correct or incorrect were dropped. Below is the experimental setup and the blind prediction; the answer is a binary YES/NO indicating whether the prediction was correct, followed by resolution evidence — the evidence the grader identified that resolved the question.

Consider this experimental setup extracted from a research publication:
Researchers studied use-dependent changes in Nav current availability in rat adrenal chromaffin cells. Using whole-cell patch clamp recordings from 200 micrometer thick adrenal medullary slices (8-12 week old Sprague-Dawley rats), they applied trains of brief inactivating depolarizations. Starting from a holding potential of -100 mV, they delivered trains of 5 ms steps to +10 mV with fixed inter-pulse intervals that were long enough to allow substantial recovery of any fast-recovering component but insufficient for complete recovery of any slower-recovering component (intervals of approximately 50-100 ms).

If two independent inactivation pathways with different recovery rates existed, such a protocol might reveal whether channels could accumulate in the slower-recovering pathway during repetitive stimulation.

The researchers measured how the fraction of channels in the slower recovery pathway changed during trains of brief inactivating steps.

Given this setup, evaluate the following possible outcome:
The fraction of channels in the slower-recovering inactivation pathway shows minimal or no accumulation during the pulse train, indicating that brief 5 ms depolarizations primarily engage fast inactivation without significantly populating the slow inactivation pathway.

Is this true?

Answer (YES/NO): NO